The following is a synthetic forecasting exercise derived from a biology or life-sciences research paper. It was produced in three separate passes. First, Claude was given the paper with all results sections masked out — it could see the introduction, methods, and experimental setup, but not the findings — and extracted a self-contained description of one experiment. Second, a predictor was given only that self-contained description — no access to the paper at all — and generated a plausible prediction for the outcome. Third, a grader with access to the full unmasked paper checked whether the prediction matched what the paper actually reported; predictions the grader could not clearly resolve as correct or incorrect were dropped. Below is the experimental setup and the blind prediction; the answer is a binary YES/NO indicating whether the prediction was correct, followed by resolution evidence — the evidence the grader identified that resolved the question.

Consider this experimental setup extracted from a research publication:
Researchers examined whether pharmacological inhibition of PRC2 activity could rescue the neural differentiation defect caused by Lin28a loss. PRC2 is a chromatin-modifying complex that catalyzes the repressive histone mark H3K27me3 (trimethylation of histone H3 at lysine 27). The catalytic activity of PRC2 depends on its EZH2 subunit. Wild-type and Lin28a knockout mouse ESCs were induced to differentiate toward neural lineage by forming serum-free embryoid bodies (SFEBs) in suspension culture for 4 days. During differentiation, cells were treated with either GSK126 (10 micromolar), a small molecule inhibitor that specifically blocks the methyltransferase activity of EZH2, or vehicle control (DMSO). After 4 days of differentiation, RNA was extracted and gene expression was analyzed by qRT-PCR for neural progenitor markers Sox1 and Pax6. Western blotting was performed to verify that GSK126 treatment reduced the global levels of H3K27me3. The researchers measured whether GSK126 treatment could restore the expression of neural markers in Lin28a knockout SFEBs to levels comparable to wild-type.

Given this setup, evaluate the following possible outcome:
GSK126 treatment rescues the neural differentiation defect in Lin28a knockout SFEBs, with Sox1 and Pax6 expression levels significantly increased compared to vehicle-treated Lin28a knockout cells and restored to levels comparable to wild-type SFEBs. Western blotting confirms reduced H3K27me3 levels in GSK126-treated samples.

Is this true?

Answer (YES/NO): NO